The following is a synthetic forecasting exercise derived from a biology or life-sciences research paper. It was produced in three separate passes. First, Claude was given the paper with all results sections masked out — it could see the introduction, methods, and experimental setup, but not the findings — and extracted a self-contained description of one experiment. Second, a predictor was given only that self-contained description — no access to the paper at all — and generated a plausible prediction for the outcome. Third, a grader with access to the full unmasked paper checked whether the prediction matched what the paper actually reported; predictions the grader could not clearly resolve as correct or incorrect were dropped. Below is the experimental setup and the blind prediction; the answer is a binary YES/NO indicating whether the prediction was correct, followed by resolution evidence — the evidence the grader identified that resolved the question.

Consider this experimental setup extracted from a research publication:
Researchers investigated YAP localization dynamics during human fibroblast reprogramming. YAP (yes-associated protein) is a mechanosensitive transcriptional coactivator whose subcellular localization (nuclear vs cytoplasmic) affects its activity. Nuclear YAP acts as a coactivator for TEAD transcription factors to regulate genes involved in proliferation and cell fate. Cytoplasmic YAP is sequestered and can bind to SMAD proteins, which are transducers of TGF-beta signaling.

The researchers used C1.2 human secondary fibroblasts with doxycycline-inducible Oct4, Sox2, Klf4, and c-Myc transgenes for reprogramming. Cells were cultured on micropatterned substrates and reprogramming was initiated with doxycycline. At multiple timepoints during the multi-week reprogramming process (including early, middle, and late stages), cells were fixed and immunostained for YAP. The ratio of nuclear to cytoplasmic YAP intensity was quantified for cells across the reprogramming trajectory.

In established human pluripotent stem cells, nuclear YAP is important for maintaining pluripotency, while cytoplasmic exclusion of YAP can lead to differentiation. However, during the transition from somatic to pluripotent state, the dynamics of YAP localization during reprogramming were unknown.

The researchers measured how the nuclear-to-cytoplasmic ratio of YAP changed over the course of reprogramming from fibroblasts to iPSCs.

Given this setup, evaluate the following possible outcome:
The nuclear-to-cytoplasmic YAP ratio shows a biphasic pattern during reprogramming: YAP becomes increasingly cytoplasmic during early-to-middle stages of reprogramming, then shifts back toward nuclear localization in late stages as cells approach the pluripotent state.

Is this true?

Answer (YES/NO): YES